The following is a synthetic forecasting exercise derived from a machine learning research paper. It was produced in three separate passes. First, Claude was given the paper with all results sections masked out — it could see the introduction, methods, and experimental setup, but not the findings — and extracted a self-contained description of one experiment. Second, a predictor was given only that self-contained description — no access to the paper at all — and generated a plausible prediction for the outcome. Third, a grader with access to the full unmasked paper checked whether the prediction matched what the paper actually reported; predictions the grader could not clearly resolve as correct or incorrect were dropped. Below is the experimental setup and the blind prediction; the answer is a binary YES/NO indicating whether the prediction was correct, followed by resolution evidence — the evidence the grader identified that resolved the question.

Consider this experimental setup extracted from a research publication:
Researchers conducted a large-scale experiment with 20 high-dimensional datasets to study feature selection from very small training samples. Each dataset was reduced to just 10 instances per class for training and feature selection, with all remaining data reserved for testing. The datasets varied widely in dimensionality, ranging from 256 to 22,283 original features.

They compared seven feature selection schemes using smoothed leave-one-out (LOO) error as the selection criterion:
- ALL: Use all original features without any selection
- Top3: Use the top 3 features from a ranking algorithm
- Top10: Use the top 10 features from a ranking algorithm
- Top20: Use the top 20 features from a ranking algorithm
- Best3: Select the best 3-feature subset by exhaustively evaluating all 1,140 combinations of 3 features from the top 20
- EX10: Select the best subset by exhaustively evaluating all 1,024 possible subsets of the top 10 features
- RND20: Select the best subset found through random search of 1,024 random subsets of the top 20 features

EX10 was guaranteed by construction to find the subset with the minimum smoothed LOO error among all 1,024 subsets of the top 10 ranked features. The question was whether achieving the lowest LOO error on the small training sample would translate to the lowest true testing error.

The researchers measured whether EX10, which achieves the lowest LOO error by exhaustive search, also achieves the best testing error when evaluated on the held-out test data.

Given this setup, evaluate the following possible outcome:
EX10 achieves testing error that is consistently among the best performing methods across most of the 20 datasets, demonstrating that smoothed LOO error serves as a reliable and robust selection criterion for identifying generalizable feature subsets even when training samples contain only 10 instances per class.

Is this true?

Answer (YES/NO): NO